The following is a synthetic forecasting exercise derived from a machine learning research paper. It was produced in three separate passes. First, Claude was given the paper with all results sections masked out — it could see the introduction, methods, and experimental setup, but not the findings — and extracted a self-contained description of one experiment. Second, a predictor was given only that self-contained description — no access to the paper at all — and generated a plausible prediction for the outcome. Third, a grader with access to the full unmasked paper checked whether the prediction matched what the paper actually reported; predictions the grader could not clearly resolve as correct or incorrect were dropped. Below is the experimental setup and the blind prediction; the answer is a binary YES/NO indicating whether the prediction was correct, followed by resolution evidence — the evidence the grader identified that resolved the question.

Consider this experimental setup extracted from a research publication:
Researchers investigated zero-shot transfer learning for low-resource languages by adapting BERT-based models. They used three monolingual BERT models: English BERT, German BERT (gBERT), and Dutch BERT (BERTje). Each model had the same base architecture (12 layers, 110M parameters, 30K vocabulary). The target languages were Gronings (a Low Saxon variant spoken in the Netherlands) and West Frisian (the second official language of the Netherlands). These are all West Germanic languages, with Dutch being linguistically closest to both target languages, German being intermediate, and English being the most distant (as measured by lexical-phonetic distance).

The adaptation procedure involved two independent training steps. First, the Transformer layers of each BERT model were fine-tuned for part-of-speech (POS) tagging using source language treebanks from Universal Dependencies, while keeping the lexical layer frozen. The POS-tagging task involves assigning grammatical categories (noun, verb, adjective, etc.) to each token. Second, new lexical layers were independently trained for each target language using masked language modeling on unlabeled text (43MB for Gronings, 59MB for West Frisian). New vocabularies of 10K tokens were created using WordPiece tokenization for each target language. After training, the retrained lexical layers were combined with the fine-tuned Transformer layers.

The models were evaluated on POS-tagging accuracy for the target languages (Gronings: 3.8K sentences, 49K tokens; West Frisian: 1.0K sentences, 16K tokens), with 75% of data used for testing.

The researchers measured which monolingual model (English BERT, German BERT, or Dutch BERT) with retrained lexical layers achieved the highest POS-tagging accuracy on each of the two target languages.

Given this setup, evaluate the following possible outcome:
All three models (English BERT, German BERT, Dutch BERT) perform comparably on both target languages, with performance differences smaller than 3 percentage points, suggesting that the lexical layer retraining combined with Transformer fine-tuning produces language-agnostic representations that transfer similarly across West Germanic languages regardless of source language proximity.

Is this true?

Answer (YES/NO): NO